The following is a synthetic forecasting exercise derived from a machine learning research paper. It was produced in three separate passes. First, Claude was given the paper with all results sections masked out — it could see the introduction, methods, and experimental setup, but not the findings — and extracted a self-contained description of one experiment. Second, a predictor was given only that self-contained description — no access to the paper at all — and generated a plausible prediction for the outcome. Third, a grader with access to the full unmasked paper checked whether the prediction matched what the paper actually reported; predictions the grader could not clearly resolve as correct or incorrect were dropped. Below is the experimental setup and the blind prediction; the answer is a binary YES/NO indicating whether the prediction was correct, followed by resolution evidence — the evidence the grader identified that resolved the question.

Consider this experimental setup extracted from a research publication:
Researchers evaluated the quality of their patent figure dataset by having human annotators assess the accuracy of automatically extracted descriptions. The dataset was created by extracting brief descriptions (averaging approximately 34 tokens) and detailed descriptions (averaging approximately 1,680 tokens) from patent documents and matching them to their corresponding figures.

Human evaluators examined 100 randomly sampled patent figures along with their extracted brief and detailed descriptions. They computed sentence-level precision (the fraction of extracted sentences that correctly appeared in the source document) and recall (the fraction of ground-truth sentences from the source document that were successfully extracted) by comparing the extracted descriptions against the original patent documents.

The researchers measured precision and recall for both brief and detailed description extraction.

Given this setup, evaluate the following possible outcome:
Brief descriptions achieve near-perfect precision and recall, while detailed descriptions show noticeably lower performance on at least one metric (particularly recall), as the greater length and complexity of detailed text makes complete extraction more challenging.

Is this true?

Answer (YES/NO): NO